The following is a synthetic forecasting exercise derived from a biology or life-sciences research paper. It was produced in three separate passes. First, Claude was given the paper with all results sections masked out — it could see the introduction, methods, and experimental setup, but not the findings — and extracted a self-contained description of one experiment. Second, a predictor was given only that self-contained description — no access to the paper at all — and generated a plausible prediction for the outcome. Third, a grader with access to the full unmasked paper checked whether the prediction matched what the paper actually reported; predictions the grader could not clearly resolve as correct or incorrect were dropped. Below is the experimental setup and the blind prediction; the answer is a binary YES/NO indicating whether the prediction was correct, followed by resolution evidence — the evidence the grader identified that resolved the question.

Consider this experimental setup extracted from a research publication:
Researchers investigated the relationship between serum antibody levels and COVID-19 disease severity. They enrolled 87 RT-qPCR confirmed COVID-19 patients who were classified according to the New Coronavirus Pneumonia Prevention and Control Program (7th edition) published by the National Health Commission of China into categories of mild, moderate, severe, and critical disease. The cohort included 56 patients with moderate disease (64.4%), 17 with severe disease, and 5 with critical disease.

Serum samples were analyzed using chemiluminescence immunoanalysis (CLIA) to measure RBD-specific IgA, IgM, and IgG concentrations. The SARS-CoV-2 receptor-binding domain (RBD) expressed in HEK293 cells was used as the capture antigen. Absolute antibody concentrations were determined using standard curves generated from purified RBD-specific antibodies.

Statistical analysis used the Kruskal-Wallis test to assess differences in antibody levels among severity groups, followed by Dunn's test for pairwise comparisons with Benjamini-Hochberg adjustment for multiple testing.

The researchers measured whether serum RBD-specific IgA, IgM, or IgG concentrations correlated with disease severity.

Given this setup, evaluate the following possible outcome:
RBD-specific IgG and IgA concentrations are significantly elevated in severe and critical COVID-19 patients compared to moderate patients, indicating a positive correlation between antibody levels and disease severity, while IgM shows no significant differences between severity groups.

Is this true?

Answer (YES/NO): NO